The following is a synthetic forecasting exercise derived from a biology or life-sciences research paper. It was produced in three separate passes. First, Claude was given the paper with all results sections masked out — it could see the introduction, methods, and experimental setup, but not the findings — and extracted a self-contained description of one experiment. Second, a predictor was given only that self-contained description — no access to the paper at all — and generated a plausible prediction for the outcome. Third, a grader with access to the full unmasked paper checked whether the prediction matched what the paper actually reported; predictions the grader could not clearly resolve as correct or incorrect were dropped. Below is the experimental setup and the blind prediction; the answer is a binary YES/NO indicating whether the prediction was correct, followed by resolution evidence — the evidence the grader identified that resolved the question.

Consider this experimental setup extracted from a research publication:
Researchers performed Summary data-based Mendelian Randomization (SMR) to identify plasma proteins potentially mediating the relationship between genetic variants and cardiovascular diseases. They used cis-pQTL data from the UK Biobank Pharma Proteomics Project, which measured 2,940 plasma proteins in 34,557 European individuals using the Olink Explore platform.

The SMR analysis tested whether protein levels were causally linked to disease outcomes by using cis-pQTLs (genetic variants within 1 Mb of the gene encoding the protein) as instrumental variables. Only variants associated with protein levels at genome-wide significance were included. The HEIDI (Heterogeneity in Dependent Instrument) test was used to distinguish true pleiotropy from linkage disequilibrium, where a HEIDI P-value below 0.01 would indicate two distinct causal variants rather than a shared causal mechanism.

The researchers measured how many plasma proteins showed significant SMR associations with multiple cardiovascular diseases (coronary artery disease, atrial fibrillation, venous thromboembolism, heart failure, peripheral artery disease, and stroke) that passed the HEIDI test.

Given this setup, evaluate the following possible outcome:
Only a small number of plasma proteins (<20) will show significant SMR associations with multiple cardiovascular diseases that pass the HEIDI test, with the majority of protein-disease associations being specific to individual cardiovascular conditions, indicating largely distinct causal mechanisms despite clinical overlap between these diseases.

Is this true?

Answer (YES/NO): YES